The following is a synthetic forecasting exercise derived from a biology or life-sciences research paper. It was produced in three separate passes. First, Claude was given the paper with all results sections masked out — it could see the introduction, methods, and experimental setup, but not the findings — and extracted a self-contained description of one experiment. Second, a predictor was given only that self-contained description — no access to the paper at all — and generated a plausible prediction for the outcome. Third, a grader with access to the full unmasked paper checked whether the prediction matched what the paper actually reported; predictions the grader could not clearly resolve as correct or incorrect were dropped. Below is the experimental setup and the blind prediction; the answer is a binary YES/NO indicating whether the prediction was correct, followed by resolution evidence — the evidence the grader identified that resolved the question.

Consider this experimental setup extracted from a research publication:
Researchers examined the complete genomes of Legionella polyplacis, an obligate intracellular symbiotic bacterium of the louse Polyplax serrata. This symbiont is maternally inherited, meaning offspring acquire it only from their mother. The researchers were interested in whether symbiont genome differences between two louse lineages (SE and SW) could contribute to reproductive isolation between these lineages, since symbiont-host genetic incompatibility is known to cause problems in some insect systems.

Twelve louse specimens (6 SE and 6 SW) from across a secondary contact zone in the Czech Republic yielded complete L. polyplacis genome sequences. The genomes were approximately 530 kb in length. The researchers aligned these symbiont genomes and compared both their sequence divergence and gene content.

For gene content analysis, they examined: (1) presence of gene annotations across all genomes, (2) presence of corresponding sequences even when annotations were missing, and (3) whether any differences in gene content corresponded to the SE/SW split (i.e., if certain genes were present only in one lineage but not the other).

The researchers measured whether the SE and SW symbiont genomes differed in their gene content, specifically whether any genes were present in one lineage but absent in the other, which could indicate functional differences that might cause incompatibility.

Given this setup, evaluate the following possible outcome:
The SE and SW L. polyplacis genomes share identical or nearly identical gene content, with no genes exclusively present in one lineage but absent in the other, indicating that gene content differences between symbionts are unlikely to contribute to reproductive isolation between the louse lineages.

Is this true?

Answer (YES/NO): YES